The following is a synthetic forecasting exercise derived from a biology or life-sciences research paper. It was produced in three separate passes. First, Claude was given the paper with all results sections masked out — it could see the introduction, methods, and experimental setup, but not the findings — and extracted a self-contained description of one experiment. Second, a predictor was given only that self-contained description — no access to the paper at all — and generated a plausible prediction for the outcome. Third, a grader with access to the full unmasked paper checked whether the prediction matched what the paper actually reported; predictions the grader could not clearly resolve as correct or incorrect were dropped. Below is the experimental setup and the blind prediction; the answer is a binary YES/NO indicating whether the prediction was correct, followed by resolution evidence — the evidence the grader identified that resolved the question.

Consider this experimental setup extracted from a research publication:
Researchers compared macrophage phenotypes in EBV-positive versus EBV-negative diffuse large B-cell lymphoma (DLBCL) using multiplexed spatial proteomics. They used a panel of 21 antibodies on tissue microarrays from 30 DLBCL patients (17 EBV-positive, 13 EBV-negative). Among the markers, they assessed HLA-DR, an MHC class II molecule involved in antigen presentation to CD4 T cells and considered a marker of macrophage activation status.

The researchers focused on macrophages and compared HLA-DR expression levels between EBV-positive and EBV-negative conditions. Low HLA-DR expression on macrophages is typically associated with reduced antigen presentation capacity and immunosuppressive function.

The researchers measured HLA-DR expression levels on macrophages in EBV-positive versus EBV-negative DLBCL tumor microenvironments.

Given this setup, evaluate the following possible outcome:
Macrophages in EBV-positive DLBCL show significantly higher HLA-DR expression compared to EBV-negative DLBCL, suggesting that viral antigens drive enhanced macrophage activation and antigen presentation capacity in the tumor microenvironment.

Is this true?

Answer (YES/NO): NO